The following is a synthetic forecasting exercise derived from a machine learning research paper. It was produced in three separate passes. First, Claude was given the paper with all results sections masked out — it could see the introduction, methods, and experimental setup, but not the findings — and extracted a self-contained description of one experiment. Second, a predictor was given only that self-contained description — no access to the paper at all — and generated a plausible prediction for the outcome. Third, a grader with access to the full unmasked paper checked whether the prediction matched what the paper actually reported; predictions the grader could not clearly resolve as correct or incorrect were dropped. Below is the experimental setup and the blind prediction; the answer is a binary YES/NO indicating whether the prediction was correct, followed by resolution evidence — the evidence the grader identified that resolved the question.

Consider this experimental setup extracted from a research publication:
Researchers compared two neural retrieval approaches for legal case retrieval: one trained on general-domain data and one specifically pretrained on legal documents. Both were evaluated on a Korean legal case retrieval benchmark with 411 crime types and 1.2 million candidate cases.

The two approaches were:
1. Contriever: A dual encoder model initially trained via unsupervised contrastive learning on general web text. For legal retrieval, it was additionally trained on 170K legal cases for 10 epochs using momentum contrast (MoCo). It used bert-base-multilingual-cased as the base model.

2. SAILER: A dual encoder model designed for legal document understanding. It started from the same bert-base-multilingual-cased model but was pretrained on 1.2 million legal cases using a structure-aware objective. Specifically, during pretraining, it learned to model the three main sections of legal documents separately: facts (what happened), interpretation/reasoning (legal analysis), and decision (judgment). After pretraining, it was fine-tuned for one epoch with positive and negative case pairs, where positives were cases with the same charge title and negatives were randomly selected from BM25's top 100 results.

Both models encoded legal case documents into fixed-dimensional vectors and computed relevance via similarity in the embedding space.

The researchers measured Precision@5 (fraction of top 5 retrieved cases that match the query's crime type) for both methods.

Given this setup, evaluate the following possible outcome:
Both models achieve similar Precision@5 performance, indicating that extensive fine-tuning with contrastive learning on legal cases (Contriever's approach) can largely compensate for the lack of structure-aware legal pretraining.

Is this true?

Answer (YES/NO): NO